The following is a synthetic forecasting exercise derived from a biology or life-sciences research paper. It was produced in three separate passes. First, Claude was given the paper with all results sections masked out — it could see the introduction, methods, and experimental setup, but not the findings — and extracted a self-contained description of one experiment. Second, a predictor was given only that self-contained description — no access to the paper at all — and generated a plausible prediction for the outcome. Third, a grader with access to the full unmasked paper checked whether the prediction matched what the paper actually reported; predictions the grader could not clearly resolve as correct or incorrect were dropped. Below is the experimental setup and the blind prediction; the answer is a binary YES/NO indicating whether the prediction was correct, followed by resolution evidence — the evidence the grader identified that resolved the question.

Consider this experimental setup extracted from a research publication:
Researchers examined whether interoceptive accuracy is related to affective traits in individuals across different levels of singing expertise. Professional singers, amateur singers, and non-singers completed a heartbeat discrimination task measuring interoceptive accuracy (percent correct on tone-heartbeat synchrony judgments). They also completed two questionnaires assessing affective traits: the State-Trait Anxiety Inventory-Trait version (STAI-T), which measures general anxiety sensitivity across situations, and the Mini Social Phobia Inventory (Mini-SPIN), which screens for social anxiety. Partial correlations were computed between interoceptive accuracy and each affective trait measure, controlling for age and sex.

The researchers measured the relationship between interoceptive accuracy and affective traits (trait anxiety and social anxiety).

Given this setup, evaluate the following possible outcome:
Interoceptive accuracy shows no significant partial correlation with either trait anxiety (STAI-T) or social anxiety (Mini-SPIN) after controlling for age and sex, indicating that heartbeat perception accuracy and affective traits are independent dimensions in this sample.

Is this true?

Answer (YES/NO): YES